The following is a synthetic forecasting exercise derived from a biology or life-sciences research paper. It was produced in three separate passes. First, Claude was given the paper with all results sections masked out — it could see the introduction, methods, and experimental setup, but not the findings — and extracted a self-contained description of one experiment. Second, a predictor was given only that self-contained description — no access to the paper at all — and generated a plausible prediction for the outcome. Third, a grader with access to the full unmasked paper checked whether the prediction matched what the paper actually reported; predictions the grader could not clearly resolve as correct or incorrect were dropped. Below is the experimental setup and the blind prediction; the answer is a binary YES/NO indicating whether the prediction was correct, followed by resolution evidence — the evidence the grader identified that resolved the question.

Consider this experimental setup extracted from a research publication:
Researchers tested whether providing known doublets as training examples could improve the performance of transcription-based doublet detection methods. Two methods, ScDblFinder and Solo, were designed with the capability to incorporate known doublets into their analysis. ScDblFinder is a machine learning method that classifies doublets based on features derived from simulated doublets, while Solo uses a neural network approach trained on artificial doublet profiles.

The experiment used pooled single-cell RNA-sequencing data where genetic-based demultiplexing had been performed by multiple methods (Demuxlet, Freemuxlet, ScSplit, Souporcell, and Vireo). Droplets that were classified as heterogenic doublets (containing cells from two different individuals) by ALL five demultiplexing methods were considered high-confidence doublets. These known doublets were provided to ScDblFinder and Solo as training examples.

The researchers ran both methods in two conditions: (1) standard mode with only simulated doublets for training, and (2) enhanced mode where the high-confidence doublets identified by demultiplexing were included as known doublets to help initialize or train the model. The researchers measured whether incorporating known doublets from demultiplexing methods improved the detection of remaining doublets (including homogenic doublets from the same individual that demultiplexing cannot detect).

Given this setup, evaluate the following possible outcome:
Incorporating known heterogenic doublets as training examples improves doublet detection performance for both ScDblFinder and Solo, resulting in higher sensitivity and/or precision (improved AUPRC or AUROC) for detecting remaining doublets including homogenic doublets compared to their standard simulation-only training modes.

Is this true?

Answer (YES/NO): NO